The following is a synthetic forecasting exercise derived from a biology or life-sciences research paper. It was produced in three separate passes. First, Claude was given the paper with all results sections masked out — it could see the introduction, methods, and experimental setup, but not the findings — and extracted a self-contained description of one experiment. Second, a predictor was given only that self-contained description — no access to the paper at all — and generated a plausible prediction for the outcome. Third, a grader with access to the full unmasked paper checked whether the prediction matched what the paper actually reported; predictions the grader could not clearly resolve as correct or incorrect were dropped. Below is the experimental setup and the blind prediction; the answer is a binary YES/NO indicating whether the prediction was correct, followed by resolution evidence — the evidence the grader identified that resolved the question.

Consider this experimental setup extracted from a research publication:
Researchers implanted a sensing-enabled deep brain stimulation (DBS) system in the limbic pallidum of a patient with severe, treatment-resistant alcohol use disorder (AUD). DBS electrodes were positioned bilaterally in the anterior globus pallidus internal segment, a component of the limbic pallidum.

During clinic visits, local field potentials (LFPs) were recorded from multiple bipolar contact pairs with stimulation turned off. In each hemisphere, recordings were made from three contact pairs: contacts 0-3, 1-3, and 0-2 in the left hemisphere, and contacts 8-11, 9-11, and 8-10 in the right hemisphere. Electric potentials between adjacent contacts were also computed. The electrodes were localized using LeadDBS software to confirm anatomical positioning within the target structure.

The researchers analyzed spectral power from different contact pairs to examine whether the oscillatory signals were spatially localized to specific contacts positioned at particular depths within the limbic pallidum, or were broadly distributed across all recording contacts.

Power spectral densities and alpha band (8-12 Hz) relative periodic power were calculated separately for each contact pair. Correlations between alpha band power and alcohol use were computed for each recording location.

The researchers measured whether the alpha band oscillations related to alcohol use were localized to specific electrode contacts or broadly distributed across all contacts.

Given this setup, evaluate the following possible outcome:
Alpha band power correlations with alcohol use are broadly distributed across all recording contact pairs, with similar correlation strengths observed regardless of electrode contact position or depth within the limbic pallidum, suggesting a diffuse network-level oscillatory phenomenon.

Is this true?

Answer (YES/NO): NO